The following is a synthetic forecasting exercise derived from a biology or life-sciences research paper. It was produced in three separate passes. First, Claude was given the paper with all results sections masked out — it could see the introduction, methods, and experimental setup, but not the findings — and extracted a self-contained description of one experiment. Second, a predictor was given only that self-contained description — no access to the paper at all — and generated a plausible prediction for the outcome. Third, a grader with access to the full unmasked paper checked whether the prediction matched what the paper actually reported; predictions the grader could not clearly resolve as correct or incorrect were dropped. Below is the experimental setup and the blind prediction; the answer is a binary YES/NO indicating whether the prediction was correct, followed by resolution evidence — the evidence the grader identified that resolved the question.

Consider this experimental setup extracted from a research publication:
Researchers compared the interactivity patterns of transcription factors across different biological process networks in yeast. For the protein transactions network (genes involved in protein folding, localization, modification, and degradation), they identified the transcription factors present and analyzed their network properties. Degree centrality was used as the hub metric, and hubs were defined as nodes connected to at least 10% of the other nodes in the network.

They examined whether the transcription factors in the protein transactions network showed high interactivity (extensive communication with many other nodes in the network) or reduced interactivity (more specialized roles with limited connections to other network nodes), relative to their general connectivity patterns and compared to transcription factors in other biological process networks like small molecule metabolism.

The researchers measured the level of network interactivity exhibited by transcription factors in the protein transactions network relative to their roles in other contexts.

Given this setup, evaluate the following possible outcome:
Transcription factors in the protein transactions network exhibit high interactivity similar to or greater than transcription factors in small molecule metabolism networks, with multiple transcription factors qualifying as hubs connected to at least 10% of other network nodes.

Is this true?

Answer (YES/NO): NO